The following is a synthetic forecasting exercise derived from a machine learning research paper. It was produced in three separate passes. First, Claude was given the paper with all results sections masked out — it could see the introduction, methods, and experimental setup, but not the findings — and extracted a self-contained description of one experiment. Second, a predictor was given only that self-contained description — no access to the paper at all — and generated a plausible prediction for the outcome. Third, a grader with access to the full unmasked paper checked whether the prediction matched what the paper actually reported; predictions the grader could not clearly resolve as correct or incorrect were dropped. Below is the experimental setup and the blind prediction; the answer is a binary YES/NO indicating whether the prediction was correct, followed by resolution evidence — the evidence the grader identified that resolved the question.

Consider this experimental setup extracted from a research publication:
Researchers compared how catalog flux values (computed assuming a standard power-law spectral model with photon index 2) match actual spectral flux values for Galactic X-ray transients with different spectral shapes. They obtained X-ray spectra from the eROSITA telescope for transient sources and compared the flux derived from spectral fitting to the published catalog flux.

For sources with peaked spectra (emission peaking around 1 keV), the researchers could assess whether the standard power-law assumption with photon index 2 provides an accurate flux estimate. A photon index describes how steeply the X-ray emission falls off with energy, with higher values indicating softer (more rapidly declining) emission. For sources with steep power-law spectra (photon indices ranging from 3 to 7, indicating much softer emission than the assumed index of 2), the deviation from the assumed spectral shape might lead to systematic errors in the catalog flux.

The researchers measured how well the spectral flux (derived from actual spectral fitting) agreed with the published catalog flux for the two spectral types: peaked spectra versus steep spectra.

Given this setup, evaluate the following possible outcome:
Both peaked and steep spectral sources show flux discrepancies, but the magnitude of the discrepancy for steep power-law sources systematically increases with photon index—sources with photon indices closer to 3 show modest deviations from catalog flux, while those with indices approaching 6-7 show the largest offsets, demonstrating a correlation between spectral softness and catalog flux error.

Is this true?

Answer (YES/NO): NO